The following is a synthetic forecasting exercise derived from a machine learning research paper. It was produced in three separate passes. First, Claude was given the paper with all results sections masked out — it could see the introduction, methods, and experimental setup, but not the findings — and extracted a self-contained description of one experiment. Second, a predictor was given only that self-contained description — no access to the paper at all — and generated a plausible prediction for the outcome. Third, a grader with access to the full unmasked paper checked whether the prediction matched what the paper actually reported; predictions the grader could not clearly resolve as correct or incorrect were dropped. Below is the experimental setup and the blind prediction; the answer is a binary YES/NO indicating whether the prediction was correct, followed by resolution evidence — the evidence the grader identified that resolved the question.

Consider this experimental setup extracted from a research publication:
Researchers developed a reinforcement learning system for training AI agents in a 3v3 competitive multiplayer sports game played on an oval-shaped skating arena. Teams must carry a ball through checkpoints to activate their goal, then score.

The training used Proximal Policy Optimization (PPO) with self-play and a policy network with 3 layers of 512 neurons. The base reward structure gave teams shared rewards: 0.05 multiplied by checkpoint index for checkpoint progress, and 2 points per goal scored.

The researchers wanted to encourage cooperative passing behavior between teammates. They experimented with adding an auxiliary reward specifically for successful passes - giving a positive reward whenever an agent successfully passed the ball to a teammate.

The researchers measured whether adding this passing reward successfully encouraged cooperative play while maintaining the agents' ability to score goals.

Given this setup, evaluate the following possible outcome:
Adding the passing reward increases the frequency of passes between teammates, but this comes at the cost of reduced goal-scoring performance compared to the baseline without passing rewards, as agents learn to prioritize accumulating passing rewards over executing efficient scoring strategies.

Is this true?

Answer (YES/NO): YES